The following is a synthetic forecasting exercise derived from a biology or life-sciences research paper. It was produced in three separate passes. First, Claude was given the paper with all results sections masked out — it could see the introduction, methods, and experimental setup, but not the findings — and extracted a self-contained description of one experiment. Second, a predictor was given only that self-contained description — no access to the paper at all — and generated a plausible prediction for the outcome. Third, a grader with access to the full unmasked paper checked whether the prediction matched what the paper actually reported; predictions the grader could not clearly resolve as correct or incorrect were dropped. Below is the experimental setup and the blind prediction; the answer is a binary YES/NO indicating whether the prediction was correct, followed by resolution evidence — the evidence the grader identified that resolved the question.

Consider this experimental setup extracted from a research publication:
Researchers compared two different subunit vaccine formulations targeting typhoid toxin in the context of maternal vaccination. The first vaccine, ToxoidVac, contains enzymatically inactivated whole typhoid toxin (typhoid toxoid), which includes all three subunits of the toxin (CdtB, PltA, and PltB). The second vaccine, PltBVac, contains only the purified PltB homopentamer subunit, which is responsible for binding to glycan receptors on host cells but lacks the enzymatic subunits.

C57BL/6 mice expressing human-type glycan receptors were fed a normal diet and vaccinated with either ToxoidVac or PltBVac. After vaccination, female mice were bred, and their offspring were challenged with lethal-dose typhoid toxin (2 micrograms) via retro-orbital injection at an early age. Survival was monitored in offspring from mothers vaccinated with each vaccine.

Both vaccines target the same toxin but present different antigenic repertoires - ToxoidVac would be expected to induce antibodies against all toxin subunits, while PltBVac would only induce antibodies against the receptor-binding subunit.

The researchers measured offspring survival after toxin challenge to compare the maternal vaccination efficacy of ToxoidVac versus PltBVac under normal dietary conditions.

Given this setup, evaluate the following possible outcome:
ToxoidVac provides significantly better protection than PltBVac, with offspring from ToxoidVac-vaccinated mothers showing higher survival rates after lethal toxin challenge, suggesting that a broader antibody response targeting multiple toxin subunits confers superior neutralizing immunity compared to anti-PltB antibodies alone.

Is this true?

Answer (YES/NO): NO